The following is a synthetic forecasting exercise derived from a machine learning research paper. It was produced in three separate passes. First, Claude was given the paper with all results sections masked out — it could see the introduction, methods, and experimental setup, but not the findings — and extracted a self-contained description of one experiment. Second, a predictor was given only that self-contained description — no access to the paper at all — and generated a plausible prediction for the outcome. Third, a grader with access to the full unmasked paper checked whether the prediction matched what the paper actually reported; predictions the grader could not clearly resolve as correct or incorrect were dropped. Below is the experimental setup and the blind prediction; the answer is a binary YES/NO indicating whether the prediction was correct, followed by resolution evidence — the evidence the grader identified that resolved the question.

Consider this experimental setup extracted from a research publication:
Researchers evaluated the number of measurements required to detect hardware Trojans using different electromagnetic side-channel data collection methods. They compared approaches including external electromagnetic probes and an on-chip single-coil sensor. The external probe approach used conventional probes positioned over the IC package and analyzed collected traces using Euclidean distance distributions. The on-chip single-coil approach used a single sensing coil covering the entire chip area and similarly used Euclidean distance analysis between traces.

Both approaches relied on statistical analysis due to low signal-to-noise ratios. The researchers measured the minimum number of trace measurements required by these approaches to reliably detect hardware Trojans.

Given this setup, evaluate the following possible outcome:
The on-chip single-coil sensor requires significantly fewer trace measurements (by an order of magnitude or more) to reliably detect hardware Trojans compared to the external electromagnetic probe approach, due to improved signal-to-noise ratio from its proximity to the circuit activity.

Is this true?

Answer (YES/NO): NO